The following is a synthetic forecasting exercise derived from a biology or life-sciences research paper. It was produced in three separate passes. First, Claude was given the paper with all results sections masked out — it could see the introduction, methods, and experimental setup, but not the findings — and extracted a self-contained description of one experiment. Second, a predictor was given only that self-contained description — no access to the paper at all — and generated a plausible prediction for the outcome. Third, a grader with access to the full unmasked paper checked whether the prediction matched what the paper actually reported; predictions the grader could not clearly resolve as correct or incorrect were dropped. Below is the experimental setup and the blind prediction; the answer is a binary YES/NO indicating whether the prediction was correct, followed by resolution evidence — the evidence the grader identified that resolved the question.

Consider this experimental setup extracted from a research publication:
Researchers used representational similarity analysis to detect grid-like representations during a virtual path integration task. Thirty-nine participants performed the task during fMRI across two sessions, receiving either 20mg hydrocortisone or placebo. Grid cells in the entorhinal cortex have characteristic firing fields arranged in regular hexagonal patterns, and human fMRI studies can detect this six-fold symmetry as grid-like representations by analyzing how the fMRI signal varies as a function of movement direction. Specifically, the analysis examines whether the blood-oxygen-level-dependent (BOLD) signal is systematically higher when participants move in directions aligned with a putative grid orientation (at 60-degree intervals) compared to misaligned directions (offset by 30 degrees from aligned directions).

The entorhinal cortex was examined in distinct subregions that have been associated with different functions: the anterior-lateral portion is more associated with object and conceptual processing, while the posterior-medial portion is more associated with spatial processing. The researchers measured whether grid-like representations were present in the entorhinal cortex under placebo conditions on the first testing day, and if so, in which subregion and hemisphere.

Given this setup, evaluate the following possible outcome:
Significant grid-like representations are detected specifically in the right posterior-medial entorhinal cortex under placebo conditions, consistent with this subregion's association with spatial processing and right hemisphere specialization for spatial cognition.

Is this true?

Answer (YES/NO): YES